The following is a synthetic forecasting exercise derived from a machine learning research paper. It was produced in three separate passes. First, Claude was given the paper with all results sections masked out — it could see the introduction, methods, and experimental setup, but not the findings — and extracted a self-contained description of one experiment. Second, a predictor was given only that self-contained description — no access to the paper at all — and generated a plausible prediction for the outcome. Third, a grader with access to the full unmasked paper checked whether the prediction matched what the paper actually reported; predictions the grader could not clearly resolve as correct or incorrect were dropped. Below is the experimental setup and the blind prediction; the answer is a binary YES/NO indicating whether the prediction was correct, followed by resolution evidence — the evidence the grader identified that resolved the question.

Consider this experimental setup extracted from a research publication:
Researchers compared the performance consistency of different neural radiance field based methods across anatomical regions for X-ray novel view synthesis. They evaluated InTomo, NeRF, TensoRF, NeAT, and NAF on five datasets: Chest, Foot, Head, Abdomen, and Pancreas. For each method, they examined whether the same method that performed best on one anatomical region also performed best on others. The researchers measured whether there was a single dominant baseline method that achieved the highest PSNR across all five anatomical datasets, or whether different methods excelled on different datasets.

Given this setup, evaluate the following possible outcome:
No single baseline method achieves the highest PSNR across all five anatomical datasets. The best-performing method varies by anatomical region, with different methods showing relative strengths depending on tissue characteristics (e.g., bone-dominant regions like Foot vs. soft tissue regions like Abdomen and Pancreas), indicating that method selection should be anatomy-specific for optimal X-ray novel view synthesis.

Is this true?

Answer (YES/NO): YES